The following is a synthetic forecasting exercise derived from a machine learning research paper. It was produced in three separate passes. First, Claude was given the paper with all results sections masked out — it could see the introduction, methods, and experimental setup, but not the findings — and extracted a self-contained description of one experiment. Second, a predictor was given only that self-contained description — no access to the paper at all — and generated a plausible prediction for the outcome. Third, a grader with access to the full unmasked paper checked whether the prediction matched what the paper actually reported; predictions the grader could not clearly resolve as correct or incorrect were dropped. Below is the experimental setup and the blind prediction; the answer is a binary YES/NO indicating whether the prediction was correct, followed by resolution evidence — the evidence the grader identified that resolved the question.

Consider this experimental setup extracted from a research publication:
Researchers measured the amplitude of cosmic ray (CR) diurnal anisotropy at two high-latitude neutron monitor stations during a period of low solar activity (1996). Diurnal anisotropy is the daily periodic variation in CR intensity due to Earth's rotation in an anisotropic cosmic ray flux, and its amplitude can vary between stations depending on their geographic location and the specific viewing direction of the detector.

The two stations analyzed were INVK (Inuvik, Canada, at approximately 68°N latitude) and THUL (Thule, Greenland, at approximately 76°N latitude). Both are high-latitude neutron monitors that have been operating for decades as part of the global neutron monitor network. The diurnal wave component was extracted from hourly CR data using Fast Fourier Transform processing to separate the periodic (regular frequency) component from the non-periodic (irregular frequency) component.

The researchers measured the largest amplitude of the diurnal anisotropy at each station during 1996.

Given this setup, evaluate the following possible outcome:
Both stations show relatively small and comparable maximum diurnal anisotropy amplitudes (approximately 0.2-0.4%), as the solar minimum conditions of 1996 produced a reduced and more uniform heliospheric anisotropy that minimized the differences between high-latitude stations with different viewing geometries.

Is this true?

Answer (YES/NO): NO